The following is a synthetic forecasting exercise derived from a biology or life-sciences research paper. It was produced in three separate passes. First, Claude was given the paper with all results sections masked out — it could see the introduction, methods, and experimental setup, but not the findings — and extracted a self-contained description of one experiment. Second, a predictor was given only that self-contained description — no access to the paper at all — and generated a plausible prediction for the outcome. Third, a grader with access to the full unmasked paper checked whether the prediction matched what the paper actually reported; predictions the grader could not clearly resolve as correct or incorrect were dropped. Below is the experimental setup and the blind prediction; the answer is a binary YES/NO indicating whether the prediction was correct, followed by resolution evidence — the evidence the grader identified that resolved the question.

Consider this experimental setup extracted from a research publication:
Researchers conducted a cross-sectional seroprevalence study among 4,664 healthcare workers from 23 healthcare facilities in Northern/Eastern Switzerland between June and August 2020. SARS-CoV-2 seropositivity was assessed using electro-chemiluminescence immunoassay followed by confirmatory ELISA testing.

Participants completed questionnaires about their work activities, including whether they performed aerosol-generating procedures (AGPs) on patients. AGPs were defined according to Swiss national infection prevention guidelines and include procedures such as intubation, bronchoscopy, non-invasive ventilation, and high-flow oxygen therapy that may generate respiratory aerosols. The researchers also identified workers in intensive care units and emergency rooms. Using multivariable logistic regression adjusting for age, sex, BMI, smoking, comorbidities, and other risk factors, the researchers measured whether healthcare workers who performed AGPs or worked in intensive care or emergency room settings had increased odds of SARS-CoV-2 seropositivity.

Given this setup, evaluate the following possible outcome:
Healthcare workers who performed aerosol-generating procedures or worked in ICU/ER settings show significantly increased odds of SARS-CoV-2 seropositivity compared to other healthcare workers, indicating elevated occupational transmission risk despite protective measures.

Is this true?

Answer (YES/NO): NO